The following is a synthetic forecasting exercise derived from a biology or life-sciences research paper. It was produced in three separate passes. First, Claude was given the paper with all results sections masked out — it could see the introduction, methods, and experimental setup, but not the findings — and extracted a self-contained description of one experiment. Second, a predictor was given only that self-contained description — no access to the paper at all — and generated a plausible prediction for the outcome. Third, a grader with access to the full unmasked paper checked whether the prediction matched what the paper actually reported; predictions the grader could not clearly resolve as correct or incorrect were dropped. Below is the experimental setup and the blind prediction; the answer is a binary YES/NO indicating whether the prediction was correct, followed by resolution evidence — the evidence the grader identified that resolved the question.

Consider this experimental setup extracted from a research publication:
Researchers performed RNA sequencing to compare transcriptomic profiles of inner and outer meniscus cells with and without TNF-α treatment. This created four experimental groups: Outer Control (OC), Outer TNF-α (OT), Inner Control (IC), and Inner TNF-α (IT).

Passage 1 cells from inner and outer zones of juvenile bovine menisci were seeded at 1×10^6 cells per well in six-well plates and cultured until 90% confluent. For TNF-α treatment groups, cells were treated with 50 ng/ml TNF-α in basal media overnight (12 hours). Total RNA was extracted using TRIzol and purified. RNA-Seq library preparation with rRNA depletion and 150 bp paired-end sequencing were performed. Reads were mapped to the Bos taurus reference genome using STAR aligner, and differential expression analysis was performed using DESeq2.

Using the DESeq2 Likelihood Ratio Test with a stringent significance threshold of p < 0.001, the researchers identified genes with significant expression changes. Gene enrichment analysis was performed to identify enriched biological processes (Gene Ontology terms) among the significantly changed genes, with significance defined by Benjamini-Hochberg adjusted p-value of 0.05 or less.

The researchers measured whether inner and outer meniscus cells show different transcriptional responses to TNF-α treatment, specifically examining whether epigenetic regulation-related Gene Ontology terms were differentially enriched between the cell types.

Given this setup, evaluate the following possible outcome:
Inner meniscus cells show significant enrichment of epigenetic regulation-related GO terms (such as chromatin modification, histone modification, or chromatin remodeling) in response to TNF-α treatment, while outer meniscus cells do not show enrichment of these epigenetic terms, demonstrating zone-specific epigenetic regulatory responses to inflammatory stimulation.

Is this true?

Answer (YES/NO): NO